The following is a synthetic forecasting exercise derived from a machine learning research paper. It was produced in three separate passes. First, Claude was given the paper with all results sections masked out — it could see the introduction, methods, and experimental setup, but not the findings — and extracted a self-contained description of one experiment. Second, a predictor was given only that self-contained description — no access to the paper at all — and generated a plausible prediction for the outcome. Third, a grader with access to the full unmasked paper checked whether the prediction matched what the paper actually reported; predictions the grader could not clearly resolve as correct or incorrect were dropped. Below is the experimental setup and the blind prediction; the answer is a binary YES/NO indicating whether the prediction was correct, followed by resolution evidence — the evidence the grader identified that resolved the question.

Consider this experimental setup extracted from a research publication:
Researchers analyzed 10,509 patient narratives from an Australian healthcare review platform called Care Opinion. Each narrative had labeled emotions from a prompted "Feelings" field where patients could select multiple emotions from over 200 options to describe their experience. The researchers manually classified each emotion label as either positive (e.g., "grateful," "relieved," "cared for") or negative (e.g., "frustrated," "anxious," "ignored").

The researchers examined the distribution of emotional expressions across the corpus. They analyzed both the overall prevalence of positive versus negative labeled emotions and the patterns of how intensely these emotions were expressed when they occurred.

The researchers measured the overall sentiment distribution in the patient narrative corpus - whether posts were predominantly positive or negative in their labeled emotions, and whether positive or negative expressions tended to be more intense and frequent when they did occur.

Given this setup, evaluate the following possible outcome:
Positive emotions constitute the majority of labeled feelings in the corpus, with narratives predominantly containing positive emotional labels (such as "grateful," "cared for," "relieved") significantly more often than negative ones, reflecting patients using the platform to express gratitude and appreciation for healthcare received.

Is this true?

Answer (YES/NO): YES